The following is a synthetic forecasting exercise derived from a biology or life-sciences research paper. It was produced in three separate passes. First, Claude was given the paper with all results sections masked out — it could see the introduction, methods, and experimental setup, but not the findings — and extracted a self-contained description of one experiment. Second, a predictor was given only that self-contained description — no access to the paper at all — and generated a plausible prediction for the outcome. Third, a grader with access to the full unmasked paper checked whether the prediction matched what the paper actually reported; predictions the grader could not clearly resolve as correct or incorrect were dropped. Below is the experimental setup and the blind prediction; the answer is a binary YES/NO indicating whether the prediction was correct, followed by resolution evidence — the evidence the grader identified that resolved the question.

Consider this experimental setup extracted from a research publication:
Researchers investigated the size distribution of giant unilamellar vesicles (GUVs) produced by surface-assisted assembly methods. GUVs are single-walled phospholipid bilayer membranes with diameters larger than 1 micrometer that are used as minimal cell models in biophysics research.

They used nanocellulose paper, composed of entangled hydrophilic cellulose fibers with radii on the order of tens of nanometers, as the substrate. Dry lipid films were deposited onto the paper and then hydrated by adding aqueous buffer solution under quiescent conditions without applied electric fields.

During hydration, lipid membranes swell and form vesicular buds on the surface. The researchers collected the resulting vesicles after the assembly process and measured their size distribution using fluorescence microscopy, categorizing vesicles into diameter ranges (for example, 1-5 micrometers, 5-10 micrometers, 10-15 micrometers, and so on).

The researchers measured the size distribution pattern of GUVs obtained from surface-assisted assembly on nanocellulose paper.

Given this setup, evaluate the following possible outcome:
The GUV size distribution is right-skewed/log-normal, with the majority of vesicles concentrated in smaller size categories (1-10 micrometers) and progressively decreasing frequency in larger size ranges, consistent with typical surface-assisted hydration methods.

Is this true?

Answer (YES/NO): YES